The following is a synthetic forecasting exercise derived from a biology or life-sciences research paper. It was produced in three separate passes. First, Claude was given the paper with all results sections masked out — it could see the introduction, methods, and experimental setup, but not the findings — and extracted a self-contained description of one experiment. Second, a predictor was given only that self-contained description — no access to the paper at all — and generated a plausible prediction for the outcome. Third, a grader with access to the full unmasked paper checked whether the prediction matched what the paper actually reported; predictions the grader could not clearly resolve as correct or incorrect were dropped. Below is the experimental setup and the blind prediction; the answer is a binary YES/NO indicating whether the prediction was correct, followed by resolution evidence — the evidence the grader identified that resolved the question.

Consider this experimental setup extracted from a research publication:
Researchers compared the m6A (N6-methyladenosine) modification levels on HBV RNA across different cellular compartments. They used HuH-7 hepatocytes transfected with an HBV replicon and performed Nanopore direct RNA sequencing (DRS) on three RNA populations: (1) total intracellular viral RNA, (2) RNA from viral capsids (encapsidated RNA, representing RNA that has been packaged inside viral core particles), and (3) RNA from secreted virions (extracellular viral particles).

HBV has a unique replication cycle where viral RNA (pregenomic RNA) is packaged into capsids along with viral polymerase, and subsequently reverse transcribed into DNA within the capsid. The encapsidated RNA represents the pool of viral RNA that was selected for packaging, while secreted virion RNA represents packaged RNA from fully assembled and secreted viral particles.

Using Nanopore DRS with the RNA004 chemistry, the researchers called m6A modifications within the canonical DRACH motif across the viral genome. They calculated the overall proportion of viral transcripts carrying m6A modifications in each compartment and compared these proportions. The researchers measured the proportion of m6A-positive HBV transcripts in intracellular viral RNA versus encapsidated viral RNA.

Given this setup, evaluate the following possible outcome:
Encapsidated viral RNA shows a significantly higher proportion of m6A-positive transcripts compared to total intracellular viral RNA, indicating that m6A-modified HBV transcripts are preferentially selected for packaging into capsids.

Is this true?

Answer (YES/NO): NO